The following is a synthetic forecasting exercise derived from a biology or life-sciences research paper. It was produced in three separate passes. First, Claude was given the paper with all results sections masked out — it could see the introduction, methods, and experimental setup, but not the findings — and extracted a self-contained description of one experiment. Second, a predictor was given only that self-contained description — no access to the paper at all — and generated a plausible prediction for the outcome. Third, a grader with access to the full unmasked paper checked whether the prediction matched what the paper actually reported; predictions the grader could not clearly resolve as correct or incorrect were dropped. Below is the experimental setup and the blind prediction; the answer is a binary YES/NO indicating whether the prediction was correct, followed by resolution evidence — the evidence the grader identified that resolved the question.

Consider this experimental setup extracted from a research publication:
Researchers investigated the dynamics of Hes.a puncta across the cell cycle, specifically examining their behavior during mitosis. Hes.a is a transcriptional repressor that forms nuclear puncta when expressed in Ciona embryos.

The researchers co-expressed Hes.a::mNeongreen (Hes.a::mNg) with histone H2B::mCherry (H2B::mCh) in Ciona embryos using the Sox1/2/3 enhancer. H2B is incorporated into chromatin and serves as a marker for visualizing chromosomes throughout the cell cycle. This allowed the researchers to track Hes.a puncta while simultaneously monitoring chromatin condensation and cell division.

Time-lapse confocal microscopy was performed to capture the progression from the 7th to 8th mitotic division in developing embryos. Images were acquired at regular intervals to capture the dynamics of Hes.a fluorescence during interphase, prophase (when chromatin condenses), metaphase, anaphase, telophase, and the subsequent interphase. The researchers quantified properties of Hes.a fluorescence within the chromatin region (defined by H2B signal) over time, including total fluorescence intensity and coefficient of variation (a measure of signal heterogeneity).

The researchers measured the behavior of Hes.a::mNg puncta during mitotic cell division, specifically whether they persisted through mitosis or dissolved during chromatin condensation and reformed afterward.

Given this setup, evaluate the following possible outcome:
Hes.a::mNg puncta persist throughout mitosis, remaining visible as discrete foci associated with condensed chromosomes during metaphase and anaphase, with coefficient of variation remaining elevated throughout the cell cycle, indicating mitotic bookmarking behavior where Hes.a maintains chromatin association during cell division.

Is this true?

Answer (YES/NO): NO